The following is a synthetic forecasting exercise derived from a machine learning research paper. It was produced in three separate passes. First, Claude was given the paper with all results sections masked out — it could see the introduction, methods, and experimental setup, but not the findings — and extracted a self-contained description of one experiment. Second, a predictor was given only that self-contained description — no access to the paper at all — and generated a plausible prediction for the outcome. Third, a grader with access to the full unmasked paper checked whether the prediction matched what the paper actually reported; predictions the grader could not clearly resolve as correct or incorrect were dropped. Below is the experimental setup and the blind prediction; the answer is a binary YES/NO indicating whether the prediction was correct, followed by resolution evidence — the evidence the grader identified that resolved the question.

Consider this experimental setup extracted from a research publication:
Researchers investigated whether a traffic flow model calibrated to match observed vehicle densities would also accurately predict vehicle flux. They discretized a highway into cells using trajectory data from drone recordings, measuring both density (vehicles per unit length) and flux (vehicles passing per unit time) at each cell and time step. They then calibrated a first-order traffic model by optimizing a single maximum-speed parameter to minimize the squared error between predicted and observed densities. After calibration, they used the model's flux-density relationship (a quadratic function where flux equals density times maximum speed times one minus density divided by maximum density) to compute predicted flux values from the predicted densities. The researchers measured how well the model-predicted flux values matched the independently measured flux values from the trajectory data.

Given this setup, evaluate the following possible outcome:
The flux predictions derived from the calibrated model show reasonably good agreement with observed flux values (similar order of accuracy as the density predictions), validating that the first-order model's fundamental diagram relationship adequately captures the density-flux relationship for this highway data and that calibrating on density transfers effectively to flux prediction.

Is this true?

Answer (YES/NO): NO